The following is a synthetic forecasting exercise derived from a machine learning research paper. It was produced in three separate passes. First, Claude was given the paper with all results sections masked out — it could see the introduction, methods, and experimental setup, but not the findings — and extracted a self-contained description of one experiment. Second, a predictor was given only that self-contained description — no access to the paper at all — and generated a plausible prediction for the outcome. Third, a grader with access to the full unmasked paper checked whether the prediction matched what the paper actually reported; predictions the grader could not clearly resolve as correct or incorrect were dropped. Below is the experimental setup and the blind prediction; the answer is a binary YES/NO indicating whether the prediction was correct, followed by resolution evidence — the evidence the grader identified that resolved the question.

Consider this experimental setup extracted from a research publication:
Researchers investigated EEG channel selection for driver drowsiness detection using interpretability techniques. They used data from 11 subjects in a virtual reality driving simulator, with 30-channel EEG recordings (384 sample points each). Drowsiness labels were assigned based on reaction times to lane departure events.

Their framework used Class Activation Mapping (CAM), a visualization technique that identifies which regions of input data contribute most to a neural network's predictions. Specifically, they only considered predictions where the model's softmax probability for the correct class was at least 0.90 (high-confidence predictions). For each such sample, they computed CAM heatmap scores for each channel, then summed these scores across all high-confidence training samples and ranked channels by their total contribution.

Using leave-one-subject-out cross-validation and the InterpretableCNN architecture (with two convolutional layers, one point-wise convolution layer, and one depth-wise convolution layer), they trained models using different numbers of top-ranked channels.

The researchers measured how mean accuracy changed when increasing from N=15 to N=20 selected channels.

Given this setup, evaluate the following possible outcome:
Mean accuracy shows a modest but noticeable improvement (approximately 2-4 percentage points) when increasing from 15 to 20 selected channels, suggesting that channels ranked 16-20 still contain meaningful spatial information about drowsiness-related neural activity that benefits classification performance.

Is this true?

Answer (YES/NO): NO